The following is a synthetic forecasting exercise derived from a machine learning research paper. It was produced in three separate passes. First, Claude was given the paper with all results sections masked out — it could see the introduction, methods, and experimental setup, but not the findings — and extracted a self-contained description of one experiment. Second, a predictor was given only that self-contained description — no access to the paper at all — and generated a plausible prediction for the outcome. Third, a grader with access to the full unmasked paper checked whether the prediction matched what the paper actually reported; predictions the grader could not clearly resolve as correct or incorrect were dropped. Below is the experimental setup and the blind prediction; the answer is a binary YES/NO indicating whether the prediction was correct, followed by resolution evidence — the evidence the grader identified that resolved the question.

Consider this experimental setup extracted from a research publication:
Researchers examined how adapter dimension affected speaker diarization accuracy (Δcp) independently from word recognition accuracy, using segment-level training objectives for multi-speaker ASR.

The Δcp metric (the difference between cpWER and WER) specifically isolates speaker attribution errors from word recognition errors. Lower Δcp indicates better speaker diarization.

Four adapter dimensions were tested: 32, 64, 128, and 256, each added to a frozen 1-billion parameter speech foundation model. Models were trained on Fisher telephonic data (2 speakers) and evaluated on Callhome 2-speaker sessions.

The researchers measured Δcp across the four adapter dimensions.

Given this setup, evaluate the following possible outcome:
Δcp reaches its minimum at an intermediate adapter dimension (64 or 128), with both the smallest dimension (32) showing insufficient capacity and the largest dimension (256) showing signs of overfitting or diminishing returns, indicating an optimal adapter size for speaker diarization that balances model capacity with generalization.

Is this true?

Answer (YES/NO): NO